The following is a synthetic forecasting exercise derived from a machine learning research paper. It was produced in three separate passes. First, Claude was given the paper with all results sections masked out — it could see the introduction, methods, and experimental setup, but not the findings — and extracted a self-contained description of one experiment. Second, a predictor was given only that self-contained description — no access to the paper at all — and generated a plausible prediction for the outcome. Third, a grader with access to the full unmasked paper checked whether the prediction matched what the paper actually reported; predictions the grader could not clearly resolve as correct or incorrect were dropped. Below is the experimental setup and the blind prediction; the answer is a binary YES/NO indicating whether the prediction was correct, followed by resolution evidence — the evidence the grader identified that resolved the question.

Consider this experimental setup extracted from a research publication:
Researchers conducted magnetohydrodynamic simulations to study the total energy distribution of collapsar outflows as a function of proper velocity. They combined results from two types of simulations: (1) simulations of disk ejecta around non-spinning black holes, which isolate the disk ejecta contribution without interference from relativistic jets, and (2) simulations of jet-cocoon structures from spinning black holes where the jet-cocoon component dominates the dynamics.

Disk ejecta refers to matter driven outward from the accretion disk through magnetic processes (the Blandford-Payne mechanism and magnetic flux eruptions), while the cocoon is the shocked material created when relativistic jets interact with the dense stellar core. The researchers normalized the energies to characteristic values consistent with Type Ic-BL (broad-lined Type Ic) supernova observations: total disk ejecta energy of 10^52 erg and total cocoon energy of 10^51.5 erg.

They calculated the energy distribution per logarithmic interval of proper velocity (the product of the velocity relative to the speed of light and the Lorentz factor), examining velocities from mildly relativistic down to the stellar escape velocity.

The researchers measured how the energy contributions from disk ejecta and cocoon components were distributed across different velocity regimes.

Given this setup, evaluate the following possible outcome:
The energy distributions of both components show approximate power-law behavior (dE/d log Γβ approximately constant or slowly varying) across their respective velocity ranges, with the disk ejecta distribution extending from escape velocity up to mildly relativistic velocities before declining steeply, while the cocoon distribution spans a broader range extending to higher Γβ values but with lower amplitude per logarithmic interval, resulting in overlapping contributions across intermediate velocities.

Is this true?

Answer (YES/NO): NO